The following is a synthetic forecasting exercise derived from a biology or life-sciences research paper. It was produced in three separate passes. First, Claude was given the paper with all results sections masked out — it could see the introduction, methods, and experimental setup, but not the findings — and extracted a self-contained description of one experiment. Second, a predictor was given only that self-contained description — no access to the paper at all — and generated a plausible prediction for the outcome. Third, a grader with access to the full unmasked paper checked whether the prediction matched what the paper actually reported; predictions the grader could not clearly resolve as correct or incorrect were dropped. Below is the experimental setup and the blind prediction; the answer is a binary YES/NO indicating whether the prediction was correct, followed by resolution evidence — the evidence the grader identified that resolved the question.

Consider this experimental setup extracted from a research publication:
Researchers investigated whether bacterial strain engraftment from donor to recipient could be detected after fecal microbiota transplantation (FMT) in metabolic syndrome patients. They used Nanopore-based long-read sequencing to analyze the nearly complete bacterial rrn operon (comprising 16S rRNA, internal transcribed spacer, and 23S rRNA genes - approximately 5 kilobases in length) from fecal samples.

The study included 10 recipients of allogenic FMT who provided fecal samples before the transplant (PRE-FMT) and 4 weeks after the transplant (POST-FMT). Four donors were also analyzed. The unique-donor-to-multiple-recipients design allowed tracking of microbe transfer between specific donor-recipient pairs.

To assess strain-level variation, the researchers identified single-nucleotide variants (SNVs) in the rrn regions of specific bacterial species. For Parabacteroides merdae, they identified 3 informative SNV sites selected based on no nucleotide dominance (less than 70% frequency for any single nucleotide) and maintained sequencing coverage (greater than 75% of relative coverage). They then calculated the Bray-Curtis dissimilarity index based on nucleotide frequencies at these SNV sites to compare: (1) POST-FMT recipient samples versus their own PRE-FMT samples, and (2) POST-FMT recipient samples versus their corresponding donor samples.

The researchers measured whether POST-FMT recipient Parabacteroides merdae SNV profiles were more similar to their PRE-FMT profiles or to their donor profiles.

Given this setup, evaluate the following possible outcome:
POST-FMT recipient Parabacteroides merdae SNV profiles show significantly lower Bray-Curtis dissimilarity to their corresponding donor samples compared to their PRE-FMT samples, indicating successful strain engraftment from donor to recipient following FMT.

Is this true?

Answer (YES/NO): YES